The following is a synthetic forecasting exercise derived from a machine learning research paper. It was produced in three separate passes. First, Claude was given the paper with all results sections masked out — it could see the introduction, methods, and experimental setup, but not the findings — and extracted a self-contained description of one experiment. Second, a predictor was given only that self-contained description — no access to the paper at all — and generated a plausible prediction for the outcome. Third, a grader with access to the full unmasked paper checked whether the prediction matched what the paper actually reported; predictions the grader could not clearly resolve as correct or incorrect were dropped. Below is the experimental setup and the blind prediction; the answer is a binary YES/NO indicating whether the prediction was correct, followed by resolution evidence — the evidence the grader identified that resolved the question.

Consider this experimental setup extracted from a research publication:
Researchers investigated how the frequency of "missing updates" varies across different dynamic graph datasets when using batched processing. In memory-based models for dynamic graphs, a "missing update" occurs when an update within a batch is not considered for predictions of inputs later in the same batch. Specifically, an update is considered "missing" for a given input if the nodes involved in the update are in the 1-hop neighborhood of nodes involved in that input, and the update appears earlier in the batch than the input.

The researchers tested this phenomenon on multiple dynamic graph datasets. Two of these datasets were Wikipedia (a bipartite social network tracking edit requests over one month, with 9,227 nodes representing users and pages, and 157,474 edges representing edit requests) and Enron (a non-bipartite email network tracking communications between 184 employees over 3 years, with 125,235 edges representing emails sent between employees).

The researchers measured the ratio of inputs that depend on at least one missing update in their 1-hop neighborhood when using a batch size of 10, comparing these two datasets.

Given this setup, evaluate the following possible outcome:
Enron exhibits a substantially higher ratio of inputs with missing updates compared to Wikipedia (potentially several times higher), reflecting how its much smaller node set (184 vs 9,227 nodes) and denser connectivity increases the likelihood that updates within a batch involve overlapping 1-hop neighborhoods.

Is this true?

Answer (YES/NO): YES